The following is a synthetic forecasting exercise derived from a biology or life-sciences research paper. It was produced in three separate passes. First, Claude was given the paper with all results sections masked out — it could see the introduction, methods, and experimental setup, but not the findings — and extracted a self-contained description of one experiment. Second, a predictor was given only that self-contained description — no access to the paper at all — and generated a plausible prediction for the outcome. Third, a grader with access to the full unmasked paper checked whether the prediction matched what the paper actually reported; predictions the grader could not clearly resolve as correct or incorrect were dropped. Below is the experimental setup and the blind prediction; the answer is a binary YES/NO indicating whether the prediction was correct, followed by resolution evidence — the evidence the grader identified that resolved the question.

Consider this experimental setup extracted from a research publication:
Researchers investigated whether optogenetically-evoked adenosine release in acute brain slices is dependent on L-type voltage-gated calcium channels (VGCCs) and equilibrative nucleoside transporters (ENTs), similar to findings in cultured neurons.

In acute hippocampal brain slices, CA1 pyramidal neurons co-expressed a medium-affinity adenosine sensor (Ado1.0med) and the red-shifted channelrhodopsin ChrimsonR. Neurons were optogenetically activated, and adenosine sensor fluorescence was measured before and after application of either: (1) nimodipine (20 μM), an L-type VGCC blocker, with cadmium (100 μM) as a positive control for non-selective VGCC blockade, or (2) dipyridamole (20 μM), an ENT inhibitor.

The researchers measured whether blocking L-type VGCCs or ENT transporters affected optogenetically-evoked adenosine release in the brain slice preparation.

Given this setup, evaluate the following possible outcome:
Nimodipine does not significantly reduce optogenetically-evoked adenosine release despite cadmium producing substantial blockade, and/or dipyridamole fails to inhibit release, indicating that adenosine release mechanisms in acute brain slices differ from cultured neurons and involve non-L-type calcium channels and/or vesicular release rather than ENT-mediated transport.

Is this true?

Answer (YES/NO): NO